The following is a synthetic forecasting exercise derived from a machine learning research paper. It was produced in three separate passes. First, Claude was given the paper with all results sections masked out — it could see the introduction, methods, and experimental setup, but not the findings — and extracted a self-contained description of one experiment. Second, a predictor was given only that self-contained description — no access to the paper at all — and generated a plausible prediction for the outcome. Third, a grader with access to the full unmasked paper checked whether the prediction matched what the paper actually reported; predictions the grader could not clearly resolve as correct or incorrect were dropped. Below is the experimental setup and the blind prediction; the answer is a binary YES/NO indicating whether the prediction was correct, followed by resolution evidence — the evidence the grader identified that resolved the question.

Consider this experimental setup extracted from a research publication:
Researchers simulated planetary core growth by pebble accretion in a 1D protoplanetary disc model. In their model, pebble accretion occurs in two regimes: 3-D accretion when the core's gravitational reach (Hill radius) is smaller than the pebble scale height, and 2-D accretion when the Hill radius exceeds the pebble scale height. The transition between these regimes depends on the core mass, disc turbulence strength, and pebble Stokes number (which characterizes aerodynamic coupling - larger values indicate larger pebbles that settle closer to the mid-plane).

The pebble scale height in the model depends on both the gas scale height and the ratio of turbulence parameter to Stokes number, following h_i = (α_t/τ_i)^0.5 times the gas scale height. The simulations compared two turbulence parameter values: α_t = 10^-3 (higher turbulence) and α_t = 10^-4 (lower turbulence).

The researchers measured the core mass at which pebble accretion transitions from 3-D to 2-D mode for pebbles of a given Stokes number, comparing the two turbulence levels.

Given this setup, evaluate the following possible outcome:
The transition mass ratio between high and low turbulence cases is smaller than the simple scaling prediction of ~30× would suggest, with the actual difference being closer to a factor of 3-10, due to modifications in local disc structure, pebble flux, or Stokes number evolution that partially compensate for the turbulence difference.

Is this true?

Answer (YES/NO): NO